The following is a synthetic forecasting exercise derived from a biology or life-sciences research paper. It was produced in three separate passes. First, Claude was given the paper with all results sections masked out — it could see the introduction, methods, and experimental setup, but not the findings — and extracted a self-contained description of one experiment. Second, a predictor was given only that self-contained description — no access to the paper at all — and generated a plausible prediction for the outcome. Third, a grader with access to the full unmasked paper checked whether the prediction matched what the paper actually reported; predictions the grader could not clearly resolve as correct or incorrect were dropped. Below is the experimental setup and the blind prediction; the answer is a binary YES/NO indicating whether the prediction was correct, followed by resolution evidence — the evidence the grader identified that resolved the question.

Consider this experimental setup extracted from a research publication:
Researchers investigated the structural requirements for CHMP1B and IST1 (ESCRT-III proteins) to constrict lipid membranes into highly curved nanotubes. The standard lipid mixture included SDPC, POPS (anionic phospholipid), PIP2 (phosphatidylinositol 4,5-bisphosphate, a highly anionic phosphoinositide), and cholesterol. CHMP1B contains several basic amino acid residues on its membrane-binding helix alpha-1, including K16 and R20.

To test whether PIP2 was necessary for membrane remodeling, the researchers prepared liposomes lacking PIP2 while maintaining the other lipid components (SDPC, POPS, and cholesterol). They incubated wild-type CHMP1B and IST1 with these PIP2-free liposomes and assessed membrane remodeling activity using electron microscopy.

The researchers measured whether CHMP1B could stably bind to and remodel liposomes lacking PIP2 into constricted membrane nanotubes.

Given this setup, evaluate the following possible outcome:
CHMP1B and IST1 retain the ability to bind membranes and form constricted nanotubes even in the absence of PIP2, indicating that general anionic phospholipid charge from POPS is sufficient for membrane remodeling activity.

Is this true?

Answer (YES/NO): NO